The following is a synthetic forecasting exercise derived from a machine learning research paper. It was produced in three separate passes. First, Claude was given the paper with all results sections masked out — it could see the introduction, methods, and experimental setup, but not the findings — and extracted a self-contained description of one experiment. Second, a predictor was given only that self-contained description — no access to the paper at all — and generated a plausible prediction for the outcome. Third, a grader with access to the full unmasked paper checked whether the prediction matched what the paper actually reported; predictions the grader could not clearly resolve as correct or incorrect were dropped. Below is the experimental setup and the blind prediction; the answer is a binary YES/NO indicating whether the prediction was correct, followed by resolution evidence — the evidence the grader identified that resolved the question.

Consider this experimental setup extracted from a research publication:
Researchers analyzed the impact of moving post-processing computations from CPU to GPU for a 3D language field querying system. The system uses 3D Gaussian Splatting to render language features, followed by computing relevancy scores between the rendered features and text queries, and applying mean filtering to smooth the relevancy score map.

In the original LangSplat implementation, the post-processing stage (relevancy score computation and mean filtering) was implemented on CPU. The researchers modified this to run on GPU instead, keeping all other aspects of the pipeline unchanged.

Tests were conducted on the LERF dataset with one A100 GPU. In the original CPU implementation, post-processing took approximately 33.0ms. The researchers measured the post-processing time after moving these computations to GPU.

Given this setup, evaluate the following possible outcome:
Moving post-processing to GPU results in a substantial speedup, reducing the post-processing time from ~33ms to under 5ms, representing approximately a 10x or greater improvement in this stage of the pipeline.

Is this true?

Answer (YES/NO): YES